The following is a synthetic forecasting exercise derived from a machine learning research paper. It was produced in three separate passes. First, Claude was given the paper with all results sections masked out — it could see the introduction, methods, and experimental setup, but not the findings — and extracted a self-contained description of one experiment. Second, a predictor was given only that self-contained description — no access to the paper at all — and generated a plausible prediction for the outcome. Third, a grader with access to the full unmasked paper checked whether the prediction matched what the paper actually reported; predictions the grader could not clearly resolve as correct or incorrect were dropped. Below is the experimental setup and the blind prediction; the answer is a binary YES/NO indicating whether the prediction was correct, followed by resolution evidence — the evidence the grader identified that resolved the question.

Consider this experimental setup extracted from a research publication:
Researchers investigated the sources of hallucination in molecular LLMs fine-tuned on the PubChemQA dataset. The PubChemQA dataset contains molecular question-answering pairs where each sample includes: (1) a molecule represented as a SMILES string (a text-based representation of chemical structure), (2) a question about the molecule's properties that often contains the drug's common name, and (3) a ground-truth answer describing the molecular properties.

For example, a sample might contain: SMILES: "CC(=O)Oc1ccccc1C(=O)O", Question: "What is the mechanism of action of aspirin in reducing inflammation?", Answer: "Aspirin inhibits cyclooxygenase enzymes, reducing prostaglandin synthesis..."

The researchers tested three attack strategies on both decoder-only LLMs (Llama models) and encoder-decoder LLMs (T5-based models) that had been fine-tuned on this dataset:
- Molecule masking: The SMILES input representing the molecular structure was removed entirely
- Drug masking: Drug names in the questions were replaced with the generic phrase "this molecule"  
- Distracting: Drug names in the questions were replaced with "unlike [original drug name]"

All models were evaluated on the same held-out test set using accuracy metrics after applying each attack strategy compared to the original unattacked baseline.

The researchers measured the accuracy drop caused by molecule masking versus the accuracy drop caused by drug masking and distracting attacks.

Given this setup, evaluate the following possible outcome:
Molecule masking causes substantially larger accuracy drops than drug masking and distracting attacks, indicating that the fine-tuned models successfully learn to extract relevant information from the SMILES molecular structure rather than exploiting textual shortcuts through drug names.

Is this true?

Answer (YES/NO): NO